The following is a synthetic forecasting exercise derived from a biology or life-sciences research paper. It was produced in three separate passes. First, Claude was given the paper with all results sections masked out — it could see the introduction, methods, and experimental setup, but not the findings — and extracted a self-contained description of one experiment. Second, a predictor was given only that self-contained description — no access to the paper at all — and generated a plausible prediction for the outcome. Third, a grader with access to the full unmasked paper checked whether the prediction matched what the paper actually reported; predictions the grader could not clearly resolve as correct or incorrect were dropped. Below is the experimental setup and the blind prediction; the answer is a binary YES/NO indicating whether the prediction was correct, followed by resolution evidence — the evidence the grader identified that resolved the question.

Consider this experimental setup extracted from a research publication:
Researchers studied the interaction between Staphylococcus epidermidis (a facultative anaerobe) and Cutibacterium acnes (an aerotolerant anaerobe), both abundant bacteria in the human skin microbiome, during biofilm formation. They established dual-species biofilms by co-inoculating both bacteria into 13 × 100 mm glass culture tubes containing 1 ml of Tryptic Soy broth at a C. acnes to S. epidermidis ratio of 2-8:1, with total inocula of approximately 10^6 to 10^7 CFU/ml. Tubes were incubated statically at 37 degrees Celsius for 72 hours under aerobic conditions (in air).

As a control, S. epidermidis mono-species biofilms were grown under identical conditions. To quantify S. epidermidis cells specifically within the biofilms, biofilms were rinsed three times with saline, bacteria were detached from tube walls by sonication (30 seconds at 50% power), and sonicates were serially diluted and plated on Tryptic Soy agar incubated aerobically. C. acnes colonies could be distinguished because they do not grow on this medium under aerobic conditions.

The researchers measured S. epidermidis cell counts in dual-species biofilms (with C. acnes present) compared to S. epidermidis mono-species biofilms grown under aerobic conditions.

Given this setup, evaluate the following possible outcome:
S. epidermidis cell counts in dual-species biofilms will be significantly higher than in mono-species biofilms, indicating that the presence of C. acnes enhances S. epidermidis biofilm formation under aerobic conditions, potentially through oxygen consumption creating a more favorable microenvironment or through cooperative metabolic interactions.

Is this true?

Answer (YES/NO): NO